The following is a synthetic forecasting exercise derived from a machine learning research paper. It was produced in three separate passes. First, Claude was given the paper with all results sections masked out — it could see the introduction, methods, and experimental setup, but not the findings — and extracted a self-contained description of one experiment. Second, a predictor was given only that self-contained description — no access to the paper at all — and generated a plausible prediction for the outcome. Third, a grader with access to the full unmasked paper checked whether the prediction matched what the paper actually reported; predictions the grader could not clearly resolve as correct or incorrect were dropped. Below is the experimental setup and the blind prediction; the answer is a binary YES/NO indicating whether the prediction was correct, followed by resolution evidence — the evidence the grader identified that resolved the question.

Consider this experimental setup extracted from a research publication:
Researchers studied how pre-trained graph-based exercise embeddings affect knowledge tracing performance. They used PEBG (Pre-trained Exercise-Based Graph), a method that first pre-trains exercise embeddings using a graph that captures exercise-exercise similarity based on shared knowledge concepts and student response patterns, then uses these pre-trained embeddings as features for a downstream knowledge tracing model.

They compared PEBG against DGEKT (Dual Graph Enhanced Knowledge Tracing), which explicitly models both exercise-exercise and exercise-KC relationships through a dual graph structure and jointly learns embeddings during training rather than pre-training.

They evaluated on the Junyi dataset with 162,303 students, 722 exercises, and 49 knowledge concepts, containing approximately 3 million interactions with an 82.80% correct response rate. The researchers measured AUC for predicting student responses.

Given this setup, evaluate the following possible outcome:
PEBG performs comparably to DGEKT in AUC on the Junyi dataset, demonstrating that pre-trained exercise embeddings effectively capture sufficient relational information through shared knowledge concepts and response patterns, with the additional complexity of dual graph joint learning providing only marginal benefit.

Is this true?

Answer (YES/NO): NO